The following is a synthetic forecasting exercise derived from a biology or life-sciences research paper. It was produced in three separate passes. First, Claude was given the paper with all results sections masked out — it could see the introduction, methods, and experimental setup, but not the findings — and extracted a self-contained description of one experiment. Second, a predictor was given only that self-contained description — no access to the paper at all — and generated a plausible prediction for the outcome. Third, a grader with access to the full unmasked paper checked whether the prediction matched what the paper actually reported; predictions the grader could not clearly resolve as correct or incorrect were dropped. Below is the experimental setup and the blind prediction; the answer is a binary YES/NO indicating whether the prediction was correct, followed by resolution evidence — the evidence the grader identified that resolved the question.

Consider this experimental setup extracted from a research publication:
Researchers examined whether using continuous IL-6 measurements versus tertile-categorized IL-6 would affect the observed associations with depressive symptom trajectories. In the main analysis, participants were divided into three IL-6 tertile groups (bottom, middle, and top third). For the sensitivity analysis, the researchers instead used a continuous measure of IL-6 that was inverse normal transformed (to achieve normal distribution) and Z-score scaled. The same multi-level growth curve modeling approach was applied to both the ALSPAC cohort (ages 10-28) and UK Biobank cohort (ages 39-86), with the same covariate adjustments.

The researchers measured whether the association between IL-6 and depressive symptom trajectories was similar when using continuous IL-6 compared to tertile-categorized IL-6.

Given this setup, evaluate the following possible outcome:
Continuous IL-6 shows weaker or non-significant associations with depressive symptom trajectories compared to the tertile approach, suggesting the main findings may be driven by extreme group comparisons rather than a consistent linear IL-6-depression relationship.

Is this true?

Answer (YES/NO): NO